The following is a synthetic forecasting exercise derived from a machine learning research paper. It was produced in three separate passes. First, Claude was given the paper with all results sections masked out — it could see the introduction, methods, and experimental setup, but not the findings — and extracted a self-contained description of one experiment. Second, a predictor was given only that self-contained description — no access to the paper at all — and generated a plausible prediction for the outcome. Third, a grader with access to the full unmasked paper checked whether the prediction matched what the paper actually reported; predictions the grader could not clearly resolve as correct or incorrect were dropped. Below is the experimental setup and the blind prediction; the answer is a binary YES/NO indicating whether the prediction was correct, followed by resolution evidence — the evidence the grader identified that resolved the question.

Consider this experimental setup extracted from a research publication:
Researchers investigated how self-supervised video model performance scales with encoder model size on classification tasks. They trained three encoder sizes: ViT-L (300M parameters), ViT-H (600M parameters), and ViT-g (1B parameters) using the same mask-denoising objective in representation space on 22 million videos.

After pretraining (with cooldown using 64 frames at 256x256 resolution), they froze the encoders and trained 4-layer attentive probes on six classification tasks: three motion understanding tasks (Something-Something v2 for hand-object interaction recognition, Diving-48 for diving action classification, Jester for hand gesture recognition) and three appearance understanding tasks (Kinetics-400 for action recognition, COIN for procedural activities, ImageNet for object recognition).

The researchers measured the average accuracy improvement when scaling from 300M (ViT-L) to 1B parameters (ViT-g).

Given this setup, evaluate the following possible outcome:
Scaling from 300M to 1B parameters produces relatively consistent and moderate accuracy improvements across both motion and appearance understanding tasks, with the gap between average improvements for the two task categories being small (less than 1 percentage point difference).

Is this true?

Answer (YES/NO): NO